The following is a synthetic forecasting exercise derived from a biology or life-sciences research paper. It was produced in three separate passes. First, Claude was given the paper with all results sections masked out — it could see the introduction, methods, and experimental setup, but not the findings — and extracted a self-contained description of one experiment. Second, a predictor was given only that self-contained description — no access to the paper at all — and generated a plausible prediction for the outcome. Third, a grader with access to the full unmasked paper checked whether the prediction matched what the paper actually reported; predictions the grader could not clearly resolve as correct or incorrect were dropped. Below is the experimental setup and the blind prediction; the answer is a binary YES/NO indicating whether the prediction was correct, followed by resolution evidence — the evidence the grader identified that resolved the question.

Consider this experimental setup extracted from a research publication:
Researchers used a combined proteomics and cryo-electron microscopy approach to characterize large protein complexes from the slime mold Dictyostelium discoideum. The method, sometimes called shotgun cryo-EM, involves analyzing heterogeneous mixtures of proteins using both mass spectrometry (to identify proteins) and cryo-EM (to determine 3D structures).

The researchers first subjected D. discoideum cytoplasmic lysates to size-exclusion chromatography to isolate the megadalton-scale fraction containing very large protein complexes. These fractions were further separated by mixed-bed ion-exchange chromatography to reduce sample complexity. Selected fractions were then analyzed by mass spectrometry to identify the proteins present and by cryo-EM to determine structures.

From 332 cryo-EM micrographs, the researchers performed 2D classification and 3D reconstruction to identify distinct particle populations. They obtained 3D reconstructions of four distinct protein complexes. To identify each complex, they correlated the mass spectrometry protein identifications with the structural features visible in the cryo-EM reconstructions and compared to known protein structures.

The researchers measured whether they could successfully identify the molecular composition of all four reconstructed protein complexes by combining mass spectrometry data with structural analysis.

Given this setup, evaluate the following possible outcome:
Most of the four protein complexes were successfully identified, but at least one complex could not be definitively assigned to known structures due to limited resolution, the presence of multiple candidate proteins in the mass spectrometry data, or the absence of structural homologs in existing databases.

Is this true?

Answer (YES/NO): YES